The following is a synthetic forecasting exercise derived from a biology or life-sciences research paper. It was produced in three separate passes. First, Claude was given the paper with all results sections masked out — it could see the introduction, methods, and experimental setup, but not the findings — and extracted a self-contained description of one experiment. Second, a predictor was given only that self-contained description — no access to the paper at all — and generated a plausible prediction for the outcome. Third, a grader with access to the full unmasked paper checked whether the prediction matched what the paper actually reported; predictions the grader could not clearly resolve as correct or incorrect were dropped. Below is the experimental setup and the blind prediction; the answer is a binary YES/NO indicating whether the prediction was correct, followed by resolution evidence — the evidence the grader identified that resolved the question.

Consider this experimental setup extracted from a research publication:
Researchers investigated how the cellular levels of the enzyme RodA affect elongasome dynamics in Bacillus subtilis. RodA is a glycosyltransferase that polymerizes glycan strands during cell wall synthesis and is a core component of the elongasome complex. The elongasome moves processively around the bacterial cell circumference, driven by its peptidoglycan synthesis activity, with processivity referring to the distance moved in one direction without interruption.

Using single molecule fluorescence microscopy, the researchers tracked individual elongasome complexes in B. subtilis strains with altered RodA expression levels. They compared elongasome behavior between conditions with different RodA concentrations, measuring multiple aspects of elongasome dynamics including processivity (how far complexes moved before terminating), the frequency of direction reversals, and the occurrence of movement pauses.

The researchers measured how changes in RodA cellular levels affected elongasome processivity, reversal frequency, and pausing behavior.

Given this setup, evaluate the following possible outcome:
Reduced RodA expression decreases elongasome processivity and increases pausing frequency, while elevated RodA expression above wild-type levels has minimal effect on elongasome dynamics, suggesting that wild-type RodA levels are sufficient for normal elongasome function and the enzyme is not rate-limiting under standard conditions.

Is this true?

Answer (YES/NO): NO